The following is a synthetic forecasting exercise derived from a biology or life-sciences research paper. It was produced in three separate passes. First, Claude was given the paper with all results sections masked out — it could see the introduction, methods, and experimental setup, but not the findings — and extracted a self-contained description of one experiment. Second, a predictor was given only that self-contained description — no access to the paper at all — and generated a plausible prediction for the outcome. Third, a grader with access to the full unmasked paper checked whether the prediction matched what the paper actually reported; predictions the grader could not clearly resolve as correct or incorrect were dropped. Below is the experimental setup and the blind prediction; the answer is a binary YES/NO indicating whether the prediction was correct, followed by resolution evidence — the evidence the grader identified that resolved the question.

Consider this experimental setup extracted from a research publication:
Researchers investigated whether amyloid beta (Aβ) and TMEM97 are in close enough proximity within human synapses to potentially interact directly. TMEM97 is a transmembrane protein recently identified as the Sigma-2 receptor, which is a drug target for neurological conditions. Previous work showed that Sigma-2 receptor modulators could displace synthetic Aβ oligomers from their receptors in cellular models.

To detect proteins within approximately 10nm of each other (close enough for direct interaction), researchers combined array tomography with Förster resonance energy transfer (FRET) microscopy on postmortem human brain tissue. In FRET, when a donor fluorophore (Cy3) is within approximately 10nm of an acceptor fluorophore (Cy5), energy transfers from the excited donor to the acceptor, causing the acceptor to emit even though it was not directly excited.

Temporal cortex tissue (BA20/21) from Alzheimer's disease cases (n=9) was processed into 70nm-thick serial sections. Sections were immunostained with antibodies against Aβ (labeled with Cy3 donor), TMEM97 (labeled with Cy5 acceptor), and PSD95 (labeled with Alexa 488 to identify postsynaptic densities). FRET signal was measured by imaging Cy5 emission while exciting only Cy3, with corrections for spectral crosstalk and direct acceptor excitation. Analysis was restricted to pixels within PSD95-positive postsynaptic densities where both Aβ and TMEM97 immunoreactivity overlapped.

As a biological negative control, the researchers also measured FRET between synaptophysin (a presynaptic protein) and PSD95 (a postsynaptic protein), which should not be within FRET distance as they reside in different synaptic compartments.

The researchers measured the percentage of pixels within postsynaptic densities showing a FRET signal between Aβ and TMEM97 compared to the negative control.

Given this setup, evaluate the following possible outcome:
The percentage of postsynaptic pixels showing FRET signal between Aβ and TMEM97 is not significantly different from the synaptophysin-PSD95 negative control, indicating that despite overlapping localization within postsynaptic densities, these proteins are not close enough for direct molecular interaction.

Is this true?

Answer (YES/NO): NO